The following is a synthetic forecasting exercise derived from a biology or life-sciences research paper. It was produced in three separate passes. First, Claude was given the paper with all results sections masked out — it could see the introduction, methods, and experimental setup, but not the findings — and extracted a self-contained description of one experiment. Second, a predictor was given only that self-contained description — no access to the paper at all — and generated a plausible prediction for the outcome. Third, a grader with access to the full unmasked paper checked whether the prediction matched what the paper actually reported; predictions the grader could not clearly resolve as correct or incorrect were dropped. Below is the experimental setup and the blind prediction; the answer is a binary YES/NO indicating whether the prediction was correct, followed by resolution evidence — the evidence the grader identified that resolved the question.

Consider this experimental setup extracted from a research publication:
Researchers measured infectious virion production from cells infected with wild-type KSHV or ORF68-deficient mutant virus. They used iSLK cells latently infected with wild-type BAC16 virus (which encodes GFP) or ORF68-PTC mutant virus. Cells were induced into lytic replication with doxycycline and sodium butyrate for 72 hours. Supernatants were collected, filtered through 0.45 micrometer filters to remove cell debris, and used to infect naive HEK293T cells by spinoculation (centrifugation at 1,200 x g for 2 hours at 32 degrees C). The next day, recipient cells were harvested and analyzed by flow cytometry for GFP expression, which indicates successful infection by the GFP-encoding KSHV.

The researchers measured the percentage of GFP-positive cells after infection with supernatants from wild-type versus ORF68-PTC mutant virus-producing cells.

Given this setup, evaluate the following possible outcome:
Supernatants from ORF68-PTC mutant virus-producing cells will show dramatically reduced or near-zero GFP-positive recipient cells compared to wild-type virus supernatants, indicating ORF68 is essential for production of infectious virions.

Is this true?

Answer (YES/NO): YES